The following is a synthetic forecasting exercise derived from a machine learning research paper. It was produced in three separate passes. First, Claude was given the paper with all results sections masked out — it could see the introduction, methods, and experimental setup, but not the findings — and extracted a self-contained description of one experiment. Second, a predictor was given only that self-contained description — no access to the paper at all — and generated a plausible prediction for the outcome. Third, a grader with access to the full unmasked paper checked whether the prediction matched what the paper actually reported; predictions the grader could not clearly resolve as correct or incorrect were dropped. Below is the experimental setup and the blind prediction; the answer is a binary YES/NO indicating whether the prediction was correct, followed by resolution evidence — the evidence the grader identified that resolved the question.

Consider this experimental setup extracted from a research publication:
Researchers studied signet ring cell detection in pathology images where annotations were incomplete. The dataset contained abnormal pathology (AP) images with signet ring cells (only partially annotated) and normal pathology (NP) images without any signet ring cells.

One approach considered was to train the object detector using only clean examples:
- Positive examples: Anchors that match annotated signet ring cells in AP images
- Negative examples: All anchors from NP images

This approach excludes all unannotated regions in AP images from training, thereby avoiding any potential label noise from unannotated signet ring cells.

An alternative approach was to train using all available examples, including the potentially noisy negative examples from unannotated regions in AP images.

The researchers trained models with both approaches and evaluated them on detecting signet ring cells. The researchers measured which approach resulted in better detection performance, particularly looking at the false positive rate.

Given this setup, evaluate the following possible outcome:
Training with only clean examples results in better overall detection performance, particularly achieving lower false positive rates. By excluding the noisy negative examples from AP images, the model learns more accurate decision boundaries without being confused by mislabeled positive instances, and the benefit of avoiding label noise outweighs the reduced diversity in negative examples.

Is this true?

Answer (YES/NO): NO